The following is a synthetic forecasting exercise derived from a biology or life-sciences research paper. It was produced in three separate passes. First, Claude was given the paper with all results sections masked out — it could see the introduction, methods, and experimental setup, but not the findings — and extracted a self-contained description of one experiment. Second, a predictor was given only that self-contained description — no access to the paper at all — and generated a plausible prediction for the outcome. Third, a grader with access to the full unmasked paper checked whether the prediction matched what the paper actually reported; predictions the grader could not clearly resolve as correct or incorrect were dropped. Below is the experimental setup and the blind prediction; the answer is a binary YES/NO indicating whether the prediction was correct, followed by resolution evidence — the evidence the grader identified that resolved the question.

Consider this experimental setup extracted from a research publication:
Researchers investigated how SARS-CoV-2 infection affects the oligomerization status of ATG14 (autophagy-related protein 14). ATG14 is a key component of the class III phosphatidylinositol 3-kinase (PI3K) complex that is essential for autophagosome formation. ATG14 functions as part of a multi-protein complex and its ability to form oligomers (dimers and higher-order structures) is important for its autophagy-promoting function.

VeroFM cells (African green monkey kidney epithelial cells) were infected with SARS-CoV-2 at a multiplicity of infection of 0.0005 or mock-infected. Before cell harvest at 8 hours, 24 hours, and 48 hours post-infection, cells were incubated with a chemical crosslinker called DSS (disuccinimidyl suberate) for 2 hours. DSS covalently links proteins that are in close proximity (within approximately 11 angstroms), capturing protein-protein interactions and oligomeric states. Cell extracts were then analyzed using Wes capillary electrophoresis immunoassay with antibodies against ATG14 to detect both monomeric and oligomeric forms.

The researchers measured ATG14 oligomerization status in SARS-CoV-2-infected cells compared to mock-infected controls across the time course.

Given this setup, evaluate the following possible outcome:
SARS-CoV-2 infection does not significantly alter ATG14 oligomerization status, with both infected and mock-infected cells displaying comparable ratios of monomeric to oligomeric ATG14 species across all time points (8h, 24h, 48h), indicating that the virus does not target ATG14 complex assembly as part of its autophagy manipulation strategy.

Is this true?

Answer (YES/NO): NO